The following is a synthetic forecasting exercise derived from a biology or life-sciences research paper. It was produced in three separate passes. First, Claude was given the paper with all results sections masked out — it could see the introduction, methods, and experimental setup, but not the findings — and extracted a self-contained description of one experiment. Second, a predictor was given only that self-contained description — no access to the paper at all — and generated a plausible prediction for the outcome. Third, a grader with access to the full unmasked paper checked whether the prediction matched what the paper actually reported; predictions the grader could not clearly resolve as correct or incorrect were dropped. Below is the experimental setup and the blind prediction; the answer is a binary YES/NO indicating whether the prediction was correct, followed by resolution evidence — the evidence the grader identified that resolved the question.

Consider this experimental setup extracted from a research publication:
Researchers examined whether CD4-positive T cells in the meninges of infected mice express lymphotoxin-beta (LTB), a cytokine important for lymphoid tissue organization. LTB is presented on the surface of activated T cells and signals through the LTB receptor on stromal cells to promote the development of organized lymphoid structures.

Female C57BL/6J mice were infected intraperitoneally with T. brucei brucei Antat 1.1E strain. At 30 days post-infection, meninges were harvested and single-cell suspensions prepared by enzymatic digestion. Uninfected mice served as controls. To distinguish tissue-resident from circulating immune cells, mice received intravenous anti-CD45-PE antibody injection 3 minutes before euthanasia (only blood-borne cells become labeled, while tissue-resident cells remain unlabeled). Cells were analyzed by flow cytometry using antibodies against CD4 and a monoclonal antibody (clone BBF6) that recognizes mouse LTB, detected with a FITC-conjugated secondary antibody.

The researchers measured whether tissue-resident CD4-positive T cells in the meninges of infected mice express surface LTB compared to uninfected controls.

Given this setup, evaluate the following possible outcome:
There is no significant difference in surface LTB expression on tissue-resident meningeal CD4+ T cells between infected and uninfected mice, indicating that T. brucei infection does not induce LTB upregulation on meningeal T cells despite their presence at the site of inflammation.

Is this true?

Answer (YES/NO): NO